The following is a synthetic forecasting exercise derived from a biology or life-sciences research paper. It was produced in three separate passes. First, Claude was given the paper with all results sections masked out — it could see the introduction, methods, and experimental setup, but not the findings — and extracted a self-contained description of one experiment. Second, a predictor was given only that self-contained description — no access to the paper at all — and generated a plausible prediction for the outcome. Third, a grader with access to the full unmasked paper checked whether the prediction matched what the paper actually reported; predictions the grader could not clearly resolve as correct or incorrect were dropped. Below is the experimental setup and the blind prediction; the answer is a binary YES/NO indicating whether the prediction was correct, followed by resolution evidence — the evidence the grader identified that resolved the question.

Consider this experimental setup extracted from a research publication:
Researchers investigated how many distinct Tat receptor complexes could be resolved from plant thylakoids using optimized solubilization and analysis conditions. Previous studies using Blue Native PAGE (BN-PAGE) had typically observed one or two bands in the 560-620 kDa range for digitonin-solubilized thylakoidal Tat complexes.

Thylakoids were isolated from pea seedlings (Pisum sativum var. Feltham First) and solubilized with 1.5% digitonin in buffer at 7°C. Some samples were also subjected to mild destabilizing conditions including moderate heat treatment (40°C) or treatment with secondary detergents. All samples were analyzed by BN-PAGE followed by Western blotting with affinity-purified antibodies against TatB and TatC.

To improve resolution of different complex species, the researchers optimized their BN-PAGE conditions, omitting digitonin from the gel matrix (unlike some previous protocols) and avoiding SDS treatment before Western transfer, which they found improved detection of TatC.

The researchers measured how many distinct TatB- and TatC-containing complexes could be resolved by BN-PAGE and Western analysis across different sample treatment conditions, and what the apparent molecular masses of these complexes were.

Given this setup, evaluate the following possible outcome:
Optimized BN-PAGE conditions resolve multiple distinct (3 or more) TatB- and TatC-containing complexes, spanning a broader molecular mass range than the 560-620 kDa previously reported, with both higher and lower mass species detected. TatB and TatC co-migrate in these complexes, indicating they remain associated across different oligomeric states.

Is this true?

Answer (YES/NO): NO